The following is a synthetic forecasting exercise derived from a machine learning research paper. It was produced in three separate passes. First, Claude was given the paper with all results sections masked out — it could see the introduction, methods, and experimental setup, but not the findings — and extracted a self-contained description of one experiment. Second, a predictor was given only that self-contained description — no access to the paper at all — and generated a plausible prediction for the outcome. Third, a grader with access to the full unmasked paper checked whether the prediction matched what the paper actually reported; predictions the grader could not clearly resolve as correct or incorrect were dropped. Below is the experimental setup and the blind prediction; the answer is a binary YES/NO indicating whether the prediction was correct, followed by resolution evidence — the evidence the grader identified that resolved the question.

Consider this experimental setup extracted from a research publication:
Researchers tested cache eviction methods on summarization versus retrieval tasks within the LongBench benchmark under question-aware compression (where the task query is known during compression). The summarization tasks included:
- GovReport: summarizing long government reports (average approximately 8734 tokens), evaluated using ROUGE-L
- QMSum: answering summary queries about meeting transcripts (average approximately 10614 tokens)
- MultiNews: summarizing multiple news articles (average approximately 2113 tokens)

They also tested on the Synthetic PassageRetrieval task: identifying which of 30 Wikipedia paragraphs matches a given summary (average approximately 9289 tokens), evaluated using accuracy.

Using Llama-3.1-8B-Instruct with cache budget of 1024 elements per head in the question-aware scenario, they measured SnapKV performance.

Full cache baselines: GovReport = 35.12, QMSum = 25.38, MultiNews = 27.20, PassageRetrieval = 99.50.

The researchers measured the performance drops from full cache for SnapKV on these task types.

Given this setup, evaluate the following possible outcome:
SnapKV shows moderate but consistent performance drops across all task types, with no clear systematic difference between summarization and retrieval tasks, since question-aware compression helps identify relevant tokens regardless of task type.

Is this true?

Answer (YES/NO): NO